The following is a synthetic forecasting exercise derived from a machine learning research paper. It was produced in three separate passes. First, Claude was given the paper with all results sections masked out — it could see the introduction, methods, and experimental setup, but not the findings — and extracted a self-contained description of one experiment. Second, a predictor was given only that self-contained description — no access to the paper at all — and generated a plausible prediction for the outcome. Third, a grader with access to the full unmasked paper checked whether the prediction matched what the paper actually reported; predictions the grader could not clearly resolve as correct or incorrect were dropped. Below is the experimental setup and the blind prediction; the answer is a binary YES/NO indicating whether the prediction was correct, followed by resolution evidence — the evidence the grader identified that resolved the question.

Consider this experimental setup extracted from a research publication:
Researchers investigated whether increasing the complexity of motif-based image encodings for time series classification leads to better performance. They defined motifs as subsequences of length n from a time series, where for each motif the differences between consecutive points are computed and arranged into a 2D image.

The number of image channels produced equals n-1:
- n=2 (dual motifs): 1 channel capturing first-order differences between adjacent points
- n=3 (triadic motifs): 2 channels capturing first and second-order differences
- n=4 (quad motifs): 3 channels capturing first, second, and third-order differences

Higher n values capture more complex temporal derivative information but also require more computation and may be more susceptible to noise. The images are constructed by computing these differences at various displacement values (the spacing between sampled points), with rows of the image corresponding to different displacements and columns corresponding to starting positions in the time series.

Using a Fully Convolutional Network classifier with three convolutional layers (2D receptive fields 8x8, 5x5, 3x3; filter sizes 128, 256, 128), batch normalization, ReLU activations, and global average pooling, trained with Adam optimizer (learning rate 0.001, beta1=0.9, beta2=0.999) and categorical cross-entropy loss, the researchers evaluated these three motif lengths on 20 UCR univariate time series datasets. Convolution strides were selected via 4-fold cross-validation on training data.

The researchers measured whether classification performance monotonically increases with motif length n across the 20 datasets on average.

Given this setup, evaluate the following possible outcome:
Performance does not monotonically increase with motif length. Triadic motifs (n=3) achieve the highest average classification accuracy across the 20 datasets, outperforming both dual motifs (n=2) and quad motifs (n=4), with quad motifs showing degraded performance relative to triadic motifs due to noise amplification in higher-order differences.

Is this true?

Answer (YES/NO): YES